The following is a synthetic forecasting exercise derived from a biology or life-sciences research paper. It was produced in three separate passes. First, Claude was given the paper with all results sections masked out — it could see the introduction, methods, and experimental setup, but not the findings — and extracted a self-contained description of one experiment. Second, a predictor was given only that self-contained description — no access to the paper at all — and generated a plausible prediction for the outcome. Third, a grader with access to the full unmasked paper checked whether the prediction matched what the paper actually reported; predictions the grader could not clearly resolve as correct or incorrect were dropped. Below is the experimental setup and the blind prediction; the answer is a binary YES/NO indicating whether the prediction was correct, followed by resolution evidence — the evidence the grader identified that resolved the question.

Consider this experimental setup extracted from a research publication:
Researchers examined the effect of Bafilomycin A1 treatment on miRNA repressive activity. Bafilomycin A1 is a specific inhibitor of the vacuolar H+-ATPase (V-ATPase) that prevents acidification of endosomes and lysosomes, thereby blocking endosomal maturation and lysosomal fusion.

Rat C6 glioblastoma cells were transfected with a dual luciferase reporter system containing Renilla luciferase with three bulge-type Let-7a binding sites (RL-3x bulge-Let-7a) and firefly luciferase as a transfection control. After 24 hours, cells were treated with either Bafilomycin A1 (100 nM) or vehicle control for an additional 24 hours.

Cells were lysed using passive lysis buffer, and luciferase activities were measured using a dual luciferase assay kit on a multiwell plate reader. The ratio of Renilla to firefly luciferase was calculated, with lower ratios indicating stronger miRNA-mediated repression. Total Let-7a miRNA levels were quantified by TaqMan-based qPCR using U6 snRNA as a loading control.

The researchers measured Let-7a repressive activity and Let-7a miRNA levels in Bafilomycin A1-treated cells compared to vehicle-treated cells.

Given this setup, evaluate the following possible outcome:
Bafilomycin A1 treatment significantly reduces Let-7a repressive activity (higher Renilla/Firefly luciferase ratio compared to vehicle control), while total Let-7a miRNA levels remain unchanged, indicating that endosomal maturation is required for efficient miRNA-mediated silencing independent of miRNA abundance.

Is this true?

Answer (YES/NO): NO